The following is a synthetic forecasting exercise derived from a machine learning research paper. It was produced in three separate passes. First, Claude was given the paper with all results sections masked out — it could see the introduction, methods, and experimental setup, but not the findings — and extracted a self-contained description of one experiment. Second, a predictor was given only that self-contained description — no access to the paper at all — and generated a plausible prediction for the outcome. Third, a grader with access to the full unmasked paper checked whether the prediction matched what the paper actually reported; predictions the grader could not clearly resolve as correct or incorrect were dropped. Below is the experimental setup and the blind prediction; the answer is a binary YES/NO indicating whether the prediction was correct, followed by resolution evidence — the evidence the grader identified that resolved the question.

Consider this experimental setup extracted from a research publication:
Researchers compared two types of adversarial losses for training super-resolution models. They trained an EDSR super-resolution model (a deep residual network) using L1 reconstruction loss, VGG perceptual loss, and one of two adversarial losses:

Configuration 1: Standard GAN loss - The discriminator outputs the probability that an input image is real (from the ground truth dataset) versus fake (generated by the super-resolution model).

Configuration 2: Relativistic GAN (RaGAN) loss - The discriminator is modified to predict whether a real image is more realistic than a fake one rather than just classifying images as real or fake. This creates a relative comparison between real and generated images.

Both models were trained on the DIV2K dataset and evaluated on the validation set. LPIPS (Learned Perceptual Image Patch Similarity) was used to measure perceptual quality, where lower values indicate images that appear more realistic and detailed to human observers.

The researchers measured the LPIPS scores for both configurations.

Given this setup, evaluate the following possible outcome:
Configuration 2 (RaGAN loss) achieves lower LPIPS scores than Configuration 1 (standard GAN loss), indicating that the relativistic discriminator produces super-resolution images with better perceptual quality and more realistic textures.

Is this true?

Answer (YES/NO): YES